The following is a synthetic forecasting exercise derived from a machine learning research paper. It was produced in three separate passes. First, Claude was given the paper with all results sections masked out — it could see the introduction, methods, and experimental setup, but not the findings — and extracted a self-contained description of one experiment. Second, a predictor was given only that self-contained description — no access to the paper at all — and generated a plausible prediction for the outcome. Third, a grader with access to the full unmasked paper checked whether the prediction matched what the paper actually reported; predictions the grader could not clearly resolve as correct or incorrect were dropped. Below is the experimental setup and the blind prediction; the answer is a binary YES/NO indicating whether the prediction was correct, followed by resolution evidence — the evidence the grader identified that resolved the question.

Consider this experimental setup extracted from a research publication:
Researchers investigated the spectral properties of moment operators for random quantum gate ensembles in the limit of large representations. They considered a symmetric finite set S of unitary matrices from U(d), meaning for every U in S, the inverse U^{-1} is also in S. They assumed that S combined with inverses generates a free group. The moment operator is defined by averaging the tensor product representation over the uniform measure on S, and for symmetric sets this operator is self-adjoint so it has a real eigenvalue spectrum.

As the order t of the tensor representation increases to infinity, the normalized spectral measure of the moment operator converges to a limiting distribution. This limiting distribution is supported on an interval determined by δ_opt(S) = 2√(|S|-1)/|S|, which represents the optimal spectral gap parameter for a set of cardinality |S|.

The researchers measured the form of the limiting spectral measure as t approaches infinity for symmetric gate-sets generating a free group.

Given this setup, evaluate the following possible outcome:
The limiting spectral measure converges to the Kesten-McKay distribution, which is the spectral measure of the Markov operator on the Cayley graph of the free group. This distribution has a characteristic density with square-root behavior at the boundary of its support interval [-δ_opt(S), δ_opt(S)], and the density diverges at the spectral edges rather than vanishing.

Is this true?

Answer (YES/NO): NO